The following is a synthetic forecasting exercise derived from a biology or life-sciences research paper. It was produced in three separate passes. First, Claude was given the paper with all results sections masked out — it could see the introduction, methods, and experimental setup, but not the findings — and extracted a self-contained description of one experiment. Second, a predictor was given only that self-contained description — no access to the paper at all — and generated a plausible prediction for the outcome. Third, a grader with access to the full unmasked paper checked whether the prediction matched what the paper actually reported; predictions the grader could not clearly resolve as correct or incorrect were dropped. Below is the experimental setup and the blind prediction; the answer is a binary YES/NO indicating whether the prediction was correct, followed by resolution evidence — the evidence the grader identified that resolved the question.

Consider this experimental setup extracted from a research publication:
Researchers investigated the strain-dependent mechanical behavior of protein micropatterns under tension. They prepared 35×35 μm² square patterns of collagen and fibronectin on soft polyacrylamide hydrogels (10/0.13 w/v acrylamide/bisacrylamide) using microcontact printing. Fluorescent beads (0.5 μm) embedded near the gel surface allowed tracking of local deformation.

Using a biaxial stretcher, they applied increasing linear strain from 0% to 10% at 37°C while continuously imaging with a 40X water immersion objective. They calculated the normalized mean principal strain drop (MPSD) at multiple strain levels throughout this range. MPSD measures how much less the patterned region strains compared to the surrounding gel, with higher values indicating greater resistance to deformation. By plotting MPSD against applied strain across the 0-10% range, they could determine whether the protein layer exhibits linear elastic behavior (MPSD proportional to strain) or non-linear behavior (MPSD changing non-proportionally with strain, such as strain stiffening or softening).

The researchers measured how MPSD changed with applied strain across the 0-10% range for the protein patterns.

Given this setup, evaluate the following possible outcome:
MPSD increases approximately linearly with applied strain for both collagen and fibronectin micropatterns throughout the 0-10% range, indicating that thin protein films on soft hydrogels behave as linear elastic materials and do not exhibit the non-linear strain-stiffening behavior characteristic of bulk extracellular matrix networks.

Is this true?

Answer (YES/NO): NO